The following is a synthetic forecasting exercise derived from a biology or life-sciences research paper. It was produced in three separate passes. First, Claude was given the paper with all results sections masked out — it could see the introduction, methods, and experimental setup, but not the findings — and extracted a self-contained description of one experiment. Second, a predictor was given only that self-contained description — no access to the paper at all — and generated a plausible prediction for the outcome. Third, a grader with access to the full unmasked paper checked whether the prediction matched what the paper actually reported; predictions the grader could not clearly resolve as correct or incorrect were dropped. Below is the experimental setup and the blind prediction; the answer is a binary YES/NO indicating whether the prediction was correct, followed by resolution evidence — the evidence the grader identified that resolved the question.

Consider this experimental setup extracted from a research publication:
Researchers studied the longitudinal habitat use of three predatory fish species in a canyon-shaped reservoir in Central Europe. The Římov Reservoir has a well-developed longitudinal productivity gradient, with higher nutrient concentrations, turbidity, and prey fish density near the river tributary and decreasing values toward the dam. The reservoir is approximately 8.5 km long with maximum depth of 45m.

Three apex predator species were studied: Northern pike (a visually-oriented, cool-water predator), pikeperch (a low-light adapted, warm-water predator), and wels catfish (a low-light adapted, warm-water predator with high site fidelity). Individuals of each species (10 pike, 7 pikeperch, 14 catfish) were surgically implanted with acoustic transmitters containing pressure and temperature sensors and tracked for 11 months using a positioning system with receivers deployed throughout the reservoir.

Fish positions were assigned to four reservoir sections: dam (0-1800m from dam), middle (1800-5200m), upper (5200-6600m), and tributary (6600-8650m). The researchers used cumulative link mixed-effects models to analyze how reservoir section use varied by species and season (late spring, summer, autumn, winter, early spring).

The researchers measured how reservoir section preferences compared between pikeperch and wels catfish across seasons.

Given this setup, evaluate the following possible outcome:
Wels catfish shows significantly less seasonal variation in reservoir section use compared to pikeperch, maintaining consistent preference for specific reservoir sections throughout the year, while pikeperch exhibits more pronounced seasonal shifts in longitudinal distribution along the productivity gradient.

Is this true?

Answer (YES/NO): NO